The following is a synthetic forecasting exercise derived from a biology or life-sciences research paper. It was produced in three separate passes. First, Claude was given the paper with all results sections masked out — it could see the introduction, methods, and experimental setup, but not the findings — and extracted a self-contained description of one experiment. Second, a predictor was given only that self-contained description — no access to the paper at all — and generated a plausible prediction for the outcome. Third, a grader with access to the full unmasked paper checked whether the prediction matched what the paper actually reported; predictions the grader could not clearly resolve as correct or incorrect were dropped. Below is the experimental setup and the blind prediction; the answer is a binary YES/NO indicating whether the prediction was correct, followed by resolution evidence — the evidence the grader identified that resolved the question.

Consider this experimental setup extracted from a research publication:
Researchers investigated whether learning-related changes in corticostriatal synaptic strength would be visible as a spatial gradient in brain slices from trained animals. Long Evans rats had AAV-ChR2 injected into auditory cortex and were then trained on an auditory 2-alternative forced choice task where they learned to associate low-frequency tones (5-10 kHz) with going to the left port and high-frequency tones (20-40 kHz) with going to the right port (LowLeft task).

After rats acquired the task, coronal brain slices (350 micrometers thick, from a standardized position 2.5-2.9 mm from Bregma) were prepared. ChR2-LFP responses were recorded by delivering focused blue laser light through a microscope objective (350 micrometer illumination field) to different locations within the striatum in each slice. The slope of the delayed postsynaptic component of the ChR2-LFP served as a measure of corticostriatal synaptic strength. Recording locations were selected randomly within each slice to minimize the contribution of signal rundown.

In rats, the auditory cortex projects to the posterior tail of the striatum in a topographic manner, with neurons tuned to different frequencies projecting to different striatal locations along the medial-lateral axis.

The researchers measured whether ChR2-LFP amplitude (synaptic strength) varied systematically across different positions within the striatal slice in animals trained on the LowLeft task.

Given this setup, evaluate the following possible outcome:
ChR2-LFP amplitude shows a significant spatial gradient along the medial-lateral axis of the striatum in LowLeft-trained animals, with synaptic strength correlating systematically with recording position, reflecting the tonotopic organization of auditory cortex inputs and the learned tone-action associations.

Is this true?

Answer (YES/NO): YES